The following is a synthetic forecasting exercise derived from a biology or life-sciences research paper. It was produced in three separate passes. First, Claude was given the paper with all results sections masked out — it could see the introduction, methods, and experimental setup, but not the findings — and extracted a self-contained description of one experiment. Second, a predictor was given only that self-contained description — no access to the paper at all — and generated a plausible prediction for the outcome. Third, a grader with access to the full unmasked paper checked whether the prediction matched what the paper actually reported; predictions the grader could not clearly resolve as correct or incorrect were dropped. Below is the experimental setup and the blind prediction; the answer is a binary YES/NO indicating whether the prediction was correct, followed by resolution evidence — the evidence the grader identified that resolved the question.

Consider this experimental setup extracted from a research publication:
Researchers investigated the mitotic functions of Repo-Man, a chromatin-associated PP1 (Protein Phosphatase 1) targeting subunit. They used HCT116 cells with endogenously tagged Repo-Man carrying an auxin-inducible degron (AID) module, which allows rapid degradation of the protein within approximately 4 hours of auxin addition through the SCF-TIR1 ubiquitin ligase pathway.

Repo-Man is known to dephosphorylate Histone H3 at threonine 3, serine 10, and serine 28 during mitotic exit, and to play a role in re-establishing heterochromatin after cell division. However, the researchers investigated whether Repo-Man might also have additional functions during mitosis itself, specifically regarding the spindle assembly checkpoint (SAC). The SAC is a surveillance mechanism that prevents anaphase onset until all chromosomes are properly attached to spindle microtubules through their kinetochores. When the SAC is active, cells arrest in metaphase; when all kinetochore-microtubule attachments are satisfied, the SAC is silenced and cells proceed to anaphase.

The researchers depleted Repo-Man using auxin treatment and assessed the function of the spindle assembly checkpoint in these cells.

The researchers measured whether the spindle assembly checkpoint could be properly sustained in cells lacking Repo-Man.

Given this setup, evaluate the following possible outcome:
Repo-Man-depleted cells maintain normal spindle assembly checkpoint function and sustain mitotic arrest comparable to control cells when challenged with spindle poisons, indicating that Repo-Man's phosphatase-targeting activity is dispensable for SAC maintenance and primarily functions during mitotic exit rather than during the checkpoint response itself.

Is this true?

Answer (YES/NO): NO